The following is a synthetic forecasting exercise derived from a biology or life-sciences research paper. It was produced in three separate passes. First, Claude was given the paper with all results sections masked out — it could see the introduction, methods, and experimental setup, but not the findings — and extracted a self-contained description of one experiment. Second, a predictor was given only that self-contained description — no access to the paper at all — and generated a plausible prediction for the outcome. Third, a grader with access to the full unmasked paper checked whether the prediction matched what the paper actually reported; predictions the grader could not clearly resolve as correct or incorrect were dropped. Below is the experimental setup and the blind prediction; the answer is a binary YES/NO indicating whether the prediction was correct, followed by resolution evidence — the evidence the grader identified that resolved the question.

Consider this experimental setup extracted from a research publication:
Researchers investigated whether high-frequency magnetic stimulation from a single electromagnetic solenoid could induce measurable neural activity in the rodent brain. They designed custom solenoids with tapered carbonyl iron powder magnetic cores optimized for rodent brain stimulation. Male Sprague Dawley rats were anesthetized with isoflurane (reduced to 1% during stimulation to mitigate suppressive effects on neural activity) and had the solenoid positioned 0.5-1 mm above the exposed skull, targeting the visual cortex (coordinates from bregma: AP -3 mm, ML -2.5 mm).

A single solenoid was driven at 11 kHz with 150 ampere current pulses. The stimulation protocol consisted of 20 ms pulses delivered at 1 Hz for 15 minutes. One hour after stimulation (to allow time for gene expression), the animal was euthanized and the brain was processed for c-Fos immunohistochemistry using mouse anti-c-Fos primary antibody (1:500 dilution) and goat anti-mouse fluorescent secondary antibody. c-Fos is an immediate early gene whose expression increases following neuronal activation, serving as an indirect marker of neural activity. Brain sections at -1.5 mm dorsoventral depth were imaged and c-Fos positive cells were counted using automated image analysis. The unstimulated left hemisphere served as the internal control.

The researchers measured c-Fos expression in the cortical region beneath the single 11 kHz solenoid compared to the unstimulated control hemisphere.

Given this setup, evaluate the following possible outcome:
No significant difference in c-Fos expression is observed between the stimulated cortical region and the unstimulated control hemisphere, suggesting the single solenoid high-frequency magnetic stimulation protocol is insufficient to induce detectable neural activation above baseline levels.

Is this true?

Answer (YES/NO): YES